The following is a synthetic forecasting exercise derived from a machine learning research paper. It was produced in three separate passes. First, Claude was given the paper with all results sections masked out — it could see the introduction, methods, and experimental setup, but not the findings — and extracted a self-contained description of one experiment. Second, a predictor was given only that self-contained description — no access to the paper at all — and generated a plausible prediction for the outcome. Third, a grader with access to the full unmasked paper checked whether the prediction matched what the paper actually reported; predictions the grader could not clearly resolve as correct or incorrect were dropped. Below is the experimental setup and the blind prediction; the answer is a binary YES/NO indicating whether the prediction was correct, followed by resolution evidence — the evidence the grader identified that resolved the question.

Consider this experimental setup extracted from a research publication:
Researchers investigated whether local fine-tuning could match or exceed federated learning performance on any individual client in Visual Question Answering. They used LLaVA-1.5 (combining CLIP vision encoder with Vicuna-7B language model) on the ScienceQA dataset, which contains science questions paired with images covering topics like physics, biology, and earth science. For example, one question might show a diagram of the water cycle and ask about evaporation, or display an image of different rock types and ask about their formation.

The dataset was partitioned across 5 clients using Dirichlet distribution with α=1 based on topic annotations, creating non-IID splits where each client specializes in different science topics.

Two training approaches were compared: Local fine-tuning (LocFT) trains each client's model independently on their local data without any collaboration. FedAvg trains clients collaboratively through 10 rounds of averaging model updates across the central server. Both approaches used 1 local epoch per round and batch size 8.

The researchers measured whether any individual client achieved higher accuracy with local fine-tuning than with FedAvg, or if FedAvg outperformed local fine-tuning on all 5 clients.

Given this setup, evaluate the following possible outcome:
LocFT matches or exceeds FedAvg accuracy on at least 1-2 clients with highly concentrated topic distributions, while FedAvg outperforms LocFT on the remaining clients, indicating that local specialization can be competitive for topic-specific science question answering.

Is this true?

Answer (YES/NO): NO